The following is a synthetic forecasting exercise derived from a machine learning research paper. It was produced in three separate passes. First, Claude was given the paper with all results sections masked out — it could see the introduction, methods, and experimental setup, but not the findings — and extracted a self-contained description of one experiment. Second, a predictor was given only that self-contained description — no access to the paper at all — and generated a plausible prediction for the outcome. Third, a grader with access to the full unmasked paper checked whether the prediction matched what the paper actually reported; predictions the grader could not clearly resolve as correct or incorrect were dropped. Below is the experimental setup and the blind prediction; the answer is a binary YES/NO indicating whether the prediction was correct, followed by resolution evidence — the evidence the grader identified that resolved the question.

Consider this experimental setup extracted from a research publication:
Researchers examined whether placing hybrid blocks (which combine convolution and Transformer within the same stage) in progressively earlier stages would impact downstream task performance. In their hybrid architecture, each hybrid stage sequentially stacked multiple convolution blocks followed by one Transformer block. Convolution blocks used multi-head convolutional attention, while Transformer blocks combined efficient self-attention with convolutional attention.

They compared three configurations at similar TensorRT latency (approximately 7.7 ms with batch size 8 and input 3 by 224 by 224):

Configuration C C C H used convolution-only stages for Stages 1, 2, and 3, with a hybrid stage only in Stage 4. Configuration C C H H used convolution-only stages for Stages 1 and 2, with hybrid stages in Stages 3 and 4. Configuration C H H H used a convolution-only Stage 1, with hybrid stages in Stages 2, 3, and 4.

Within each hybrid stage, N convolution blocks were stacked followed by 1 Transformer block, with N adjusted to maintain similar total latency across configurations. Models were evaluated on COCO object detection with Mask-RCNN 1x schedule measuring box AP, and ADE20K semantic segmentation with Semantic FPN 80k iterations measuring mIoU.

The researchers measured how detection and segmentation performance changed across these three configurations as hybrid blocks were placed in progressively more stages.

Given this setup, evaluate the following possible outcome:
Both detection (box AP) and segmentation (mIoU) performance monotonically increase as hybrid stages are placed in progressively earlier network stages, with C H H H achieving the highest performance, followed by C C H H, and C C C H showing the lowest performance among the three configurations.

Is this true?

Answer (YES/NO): YES